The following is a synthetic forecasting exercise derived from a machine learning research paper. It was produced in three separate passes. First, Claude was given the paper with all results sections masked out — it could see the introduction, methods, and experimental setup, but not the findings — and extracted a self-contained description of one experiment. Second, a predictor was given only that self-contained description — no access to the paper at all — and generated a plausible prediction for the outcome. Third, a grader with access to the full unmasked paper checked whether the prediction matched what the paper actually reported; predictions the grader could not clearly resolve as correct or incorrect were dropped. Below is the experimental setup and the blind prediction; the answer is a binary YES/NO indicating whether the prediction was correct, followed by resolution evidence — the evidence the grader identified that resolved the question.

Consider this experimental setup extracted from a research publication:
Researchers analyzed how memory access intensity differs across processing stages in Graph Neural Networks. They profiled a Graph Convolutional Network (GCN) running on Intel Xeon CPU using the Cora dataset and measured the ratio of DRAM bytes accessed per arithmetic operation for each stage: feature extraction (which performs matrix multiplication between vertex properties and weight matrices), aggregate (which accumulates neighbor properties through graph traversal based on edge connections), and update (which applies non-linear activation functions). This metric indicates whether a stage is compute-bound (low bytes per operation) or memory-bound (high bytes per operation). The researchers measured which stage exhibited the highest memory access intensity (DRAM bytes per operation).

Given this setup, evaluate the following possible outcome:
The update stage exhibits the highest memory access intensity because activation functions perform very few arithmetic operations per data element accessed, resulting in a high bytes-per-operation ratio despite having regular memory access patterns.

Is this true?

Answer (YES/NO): NO